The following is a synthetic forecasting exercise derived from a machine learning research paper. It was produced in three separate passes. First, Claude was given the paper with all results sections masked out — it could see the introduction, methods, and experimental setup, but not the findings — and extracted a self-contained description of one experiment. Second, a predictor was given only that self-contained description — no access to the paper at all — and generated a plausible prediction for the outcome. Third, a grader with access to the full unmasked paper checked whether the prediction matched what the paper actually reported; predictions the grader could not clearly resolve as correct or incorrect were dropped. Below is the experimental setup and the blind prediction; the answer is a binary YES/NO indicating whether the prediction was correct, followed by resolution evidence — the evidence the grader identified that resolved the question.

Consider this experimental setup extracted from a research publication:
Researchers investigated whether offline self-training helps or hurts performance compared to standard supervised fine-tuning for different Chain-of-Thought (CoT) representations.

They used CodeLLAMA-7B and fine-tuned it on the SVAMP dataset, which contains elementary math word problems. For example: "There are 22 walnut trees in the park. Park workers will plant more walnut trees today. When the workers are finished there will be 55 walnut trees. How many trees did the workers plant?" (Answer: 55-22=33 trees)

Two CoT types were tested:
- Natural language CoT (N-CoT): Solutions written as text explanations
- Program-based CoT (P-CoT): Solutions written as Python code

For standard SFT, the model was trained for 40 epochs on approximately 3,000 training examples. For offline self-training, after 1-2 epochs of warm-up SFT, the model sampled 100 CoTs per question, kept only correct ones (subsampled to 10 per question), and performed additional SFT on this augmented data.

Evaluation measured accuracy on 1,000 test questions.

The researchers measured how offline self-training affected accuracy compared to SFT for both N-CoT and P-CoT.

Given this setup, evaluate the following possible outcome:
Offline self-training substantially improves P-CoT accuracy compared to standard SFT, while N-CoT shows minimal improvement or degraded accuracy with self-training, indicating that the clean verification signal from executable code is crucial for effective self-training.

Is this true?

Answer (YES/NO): NO